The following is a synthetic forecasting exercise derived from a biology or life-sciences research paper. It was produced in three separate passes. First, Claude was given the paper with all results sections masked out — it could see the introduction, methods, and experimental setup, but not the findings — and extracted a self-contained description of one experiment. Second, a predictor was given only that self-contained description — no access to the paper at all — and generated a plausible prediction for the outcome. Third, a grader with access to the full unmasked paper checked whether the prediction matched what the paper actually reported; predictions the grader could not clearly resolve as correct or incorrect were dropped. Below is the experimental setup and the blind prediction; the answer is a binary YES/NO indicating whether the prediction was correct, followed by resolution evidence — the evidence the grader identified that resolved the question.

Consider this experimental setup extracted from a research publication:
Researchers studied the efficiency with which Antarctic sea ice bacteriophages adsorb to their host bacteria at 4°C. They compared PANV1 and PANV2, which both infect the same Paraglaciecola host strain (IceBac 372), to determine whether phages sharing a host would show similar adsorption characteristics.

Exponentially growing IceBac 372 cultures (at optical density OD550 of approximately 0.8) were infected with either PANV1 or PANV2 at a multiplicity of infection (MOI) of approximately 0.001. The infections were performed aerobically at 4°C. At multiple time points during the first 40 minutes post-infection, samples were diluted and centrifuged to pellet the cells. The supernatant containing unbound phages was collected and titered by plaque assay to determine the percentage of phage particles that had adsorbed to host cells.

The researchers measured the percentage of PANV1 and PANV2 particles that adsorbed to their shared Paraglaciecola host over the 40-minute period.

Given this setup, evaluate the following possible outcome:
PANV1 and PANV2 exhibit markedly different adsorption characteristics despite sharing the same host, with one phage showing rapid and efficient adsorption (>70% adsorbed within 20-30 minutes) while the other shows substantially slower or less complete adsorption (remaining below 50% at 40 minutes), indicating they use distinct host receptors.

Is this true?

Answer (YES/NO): YES